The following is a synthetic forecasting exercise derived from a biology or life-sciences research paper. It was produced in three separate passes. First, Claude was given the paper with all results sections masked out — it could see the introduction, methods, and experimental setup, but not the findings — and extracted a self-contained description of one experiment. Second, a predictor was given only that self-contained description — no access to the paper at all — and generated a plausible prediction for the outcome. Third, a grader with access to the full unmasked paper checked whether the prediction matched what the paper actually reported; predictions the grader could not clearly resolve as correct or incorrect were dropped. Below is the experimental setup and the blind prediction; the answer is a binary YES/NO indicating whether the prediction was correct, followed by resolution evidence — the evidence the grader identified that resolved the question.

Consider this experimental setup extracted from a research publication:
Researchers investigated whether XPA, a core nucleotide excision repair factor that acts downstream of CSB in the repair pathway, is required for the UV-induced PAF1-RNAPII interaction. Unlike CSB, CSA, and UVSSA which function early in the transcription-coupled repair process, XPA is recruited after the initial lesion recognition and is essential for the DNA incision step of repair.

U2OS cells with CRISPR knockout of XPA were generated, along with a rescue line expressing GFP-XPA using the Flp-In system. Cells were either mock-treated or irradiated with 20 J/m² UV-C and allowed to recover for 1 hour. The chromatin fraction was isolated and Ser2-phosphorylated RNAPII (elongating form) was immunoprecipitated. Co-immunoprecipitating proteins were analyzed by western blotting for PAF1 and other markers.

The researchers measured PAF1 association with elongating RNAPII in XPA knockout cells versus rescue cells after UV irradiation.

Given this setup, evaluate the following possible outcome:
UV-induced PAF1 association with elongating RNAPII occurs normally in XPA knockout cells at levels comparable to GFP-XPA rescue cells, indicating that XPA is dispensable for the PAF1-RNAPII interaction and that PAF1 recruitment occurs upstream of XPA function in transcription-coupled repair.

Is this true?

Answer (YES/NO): YES